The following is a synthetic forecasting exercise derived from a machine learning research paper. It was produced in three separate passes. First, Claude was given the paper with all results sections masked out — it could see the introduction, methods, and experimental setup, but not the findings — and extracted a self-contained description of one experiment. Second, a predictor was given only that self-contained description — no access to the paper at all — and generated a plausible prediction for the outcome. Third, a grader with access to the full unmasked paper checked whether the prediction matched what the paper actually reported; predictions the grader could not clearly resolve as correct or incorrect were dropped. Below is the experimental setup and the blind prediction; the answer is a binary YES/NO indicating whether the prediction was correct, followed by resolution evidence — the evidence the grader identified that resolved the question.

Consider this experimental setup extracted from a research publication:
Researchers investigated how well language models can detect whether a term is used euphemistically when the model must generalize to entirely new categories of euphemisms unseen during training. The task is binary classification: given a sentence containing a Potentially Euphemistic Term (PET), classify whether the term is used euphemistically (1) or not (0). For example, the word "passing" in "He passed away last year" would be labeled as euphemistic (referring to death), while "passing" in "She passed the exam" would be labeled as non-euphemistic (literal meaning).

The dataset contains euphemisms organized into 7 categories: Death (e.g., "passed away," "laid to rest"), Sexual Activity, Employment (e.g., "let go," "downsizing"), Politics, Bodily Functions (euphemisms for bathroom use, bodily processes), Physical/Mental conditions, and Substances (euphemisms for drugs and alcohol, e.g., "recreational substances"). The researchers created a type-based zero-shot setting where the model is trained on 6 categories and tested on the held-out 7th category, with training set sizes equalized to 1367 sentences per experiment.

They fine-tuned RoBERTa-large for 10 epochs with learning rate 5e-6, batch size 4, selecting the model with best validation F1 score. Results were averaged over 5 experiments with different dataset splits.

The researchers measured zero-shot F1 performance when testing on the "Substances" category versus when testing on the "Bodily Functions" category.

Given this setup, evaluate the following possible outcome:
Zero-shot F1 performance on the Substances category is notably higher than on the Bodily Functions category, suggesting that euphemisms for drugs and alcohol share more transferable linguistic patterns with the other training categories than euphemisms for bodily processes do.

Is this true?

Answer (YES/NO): YES